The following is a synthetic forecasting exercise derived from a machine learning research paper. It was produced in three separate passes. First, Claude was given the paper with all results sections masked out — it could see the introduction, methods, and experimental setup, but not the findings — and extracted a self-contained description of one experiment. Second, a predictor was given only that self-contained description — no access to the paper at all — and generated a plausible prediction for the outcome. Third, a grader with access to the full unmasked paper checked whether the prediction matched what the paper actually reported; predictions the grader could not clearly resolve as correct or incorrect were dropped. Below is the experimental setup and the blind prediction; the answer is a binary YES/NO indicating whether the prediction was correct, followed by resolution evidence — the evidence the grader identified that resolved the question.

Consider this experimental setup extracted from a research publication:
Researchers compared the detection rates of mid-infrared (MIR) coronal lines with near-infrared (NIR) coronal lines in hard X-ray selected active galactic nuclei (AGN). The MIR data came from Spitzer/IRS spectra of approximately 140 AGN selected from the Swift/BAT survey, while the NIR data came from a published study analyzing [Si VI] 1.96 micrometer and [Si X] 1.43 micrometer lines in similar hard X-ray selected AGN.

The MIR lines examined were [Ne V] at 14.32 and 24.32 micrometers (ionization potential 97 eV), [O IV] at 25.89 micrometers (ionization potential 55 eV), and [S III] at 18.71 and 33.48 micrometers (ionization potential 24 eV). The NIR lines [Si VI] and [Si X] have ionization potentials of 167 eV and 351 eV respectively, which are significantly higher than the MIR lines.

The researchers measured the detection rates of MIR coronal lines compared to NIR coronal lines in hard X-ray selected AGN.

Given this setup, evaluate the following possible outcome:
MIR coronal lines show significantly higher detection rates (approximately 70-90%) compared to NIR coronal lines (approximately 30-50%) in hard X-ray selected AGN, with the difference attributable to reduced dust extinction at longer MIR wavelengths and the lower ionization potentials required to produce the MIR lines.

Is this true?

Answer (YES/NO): NO